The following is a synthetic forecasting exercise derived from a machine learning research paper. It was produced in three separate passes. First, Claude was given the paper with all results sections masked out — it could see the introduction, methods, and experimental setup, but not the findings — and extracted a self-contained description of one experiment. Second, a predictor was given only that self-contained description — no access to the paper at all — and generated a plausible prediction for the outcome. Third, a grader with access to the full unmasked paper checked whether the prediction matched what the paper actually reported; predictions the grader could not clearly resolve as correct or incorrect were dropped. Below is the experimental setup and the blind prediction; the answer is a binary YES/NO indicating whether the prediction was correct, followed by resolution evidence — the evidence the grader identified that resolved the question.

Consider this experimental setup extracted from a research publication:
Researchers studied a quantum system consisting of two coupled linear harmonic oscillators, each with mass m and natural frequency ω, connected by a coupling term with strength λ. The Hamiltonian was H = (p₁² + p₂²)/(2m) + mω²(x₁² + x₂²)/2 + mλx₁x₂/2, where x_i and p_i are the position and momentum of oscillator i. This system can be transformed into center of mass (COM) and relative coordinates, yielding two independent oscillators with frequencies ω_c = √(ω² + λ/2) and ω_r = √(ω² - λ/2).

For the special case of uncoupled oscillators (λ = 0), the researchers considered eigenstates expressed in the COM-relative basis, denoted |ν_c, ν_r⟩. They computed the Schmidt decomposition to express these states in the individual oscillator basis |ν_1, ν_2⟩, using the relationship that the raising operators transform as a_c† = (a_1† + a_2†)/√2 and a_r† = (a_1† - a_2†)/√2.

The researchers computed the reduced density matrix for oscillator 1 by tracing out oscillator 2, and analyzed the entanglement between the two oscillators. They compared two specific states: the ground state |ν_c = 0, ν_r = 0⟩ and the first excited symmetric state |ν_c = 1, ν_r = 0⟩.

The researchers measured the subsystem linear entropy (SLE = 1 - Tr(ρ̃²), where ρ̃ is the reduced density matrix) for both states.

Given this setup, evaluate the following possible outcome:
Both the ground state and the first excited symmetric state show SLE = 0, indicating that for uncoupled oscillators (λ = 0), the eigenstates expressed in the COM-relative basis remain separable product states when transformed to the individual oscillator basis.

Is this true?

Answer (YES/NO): NO